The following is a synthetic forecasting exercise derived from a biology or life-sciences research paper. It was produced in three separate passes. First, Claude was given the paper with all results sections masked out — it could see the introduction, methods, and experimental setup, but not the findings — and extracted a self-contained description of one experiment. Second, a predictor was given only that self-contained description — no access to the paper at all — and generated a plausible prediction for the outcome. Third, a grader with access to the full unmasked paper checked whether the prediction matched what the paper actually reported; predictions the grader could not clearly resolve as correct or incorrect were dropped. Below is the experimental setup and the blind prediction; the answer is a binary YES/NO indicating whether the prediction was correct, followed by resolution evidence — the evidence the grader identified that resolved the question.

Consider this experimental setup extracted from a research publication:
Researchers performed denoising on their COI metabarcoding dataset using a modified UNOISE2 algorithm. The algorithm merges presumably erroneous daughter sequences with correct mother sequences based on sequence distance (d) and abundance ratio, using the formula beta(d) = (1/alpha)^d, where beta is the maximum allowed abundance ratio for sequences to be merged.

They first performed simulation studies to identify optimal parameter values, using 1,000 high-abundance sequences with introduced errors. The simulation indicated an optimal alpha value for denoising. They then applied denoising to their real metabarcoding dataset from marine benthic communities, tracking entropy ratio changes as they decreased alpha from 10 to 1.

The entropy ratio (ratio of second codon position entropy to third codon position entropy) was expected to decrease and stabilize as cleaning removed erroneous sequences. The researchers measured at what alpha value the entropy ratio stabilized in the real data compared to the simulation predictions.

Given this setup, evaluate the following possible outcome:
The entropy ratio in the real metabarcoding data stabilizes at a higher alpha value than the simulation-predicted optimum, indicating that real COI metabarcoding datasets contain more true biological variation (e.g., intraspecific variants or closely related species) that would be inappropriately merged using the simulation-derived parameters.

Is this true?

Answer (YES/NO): NO